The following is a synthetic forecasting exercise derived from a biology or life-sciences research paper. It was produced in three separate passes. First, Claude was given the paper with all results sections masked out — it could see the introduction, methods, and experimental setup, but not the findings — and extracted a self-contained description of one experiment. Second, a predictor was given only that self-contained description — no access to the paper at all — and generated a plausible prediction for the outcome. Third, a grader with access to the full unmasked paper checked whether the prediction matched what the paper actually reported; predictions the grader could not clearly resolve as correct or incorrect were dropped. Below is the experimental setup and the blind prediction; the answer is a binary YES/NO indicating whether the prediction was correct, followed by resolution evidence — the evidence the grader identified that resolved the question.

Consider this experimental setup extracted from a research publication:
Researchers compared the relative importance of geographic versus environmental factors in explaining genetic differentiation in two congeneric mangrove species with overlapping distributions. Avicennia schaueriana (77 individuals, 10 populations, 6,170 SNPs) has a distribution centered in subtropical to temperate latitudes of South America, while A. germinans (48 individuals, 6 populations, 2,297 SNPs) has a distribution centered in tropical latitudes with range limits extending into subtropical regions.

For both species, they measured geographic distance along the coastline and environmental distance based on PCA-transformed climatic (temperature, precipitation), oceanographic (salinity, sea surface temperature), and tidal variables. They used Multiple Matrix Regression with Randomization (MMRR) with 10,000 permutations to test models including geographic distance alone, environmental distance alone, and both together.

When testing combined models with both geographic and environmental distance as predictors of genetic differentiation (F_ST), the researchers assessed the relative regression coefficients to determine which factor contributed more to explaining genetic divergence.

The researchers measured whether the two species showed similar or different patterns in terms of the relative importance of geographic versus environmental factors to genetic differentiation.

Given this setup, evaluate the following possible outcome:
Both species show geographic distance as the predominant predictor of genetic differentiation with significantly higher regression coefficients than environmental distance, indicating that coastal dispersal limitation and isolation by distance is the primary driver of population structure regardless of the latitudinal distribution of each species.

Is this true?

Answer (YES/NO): NO